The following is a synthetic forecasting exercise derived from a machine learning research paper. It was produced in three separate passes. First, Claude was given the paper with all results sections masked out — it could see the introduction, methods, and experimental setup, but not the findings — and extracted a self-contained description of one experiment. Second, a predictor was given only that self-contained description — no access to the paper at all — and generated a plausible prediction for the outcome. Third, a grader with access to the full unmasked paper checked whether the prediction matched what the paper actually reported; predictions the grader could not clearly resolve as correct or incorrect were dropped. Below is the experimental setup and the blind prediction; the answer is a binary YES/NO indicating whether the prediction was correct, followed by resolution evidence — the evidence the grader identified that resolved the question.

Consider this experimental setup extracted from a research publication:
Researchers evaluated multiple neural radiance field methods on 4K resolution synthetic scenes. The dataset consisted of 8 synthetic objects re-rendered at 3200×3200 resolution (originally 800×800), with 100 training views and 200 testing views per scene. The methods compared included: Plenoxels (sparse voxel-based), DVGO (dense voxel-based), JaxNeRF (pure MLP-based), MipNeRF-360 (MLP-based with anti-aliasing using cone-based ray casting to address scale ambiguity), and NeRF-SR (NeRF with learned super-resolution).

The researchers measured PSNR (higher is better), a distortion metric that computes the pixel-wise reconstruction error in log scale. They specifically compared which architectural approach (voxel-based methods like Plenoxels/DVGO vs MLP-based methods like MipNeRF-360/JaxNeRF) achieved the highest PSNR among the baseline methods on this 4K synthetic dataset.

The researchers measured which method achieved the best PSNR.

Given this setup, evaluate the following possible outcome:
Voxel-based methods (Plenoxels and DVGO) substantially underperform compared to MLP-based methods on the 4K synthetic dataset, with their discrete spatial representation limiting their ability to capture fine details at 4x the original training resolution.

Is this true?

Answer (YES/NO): NO